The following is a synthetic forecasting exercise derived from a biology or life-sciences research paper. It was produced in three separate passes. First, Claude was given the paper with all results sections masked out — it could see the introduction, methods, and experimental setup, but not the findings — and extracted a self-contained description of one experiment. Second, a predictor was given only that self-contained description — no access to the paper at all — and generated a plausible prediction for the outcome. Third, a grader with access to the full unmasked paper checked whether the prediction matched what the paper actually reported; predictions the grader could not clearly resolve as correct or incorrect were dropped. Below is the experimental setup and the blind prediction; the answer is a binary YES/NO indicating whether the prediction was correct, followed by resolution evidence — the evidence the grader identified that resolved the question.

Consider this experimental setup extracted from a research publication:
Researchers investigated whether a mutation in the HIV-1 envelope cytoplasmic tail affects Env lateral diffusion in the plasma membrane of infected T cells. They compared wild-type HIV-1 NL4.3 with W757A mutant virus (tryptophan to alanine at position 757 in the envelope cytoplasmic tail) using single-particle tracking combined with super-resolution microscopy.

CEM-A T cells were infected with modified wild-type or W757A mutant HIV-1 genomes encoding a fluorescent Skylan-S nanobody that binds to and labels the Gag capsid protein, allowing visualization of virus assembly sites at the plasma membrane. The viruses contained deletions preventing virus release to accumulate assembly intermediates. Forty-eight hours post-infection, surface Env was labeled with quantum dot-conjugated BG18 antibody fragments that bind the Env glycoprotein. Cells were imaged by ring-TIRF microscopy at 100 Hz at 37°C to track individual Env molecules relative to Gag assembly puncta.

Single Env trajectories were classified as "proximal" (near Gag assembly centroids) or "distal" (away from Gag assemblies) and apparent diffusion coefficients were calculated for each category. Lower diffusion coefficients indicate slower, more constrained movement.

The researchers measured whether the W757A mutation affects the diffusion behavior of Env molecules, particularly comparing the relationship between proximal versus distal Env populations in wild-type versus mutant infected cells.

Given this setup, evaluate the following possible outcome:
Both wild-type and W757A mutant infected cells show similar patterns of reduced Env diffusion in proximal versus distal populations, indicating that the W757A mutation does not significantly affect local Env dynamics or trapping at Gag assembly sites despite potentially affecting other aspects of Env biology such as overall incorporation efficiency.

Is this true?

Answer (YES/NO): YES